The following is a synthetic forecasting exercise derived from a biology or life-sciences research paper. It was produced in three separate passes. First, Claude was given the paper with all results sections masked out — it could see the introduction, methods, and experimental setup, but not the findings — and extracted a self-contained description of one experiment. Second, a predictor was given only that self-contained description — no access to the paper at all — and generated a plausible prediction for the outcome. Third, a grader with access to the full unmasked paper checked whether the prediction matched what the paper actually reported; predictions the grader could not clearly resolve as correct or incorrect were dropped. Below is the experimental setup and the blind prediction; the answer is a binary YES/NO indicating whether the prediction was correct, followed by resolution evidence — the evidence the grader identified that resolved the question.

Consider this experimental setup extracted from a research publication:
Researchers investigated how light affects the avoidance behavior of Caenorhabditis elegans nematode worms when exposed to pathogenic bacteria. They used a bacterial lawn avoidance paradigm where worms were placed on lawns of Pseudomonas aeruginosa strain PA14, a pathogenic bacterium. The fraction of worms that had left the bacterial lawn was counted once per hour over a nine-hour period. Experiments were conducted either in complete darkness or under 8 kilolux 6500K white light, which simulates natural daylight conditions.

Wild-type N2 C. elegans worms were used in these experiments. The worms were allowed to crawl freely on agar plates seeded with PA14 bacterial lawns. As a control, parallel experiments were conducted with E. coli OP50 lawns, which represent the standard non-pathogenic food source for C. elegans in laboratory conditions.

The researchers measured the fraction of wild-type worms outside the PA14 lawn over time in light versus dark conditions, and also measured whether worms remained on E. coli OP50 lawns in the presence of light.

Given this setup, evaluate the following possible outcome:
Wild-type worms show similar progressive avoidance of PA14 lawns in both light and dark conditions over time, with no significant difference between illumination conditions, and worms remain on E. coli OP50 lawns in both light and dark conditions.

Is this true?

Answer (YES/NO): NO